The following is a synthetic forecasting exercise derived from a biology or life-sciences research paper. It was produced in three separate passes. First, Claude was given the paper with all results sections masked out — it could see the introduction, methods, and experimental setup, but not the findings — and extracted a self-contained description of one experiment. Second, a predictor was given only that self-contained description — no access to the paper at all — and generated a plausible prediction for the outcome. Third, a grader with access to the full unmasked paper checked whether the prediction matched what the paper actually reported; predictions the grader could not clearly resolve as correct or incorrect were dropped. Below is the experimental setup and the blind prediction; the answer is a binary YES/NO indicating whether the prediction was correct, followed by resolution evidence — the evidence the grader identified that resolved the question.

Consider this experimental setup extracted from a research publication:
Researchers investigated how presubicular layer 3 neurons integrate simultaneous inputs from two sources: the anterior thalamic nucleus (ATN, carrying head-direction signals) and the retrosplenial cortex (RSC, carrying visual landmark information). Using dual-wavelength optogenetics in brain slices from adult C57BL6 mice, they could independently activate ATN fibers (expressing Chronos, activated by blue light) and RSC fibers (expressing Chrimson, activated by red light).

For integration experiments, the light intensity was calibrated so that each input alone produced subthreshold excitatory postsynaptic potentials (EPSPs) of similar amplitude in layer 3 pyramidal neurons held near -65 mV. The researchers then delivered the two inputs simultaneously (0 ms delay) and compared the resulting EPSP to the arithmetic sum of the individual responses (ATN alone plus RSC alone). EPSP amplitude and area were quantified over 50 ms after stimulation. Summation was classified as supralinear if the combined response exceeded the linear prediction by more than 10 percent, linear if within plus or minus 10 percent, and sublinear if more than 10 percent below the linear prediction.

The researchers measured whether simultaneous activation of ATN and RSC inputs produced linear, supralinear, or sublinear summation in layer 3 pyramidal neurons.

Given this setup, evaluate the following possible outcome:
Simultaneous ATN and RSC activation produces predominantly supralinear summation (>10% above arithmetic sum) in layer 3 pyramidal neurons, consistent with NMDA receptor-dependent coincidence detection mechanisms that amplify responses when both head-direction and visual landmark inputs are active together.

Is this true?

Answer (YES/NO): YES